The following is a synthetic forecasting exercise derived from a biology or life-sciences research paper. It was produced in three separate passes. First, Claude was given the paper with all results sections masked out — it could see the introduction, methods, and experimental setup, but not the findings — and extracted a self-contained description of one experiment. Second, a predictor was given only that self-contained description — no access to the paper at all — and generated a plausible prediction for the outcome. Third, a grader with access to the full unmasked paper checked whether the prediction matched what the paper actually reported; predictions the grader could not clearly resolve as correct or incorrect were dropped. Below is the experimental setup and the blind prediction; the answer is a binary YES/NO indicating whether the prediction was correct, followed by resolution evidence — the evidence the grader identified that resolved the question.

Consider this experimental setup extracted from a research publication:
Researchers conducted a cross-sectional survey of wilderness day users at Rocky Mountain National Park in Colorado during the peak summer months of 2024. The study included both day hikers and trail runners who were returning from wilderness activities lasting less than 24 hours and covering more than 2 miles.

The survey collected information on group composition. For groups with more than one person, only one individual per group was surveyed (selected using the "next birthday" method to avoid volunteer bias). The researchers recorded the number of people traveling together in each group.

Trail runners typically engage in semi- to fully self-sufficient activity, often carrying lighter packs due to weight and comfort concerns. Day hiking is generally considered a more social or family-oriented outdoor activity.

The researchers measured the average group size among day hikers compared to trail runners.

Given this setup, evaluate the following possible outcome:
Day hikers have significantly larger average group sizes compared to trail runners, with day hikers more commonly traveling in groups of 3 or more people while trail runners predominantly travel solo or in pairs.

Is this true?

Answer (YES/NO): NO